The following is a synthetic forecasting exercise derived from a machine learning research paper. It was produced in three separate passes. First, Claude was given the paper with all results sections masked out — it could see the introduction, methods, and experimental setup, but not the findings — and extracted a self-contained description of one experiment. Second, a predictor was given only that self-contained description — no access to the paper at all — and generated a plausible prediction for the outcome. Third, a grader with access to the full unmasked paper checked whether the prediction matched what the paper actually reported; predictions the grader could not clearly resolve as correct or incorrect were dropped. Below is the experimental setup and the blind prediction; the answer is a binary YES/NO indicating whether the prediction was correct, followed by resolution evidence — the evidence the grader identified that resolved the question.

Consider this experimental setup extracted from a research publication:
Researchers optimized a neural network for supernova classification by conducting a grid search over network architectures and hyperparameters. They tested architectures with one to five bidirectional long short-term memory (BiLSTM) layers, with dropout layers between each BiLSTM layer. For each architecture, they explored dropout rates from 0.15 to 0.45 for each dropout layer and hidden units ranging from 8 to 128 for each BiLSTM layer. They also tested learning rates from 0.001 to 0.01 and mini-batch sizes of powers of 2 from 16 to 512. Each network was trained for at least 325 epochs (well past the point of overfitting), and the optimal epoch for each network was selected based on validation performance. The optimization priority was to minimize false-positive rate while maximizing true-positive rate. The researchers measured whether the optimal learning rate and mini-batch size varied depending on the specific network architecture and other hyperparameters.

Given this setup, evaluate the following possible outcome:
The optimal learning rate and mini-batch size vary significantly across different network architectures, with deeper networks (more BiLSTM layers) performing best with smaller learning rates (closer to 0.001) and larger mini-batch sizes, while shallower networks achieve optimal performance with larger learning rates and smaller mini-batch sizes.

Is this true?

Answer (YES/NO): NO